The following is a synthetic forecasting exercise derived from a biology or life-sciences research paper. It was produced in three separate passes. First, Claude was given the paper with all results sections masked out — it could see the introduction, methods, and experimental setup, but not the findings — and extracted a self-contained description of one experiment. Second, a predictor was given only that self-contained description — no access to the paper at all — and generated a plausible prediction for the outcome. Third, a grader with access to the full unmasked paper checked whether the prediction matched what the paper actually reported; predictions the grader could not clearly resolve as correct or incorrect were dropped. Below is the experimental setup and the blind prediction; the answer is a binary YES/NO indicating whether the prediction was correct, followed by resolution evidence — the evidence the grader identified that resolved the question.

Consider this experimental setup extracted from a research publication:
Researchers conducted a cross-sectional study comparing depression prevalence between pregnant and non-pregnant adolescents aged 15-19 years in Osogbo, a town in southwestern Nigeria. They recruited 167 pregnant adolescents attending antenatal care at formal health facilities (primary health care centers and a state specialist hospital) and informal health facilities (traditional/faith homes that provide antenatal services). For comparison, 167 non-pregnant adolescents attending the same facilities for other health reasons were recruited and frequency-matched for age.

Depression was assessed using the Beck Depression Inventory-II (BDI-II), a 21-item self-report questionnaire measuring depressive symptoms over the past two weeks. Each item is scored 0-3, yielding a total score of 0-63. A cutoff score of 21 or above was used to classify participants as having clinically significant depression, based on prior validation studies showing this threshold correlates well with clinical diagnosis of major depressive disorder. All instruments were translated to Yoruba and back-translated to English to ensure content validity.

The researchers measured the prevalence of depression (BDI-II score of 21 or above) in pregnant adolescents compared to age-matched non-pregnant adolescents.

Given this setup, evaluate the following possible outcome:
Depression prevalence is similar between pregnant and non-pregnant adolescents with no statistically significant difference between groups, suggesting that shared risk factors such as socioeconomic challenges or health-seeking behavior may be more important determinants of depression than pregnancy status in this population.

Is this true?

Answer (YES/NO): NO